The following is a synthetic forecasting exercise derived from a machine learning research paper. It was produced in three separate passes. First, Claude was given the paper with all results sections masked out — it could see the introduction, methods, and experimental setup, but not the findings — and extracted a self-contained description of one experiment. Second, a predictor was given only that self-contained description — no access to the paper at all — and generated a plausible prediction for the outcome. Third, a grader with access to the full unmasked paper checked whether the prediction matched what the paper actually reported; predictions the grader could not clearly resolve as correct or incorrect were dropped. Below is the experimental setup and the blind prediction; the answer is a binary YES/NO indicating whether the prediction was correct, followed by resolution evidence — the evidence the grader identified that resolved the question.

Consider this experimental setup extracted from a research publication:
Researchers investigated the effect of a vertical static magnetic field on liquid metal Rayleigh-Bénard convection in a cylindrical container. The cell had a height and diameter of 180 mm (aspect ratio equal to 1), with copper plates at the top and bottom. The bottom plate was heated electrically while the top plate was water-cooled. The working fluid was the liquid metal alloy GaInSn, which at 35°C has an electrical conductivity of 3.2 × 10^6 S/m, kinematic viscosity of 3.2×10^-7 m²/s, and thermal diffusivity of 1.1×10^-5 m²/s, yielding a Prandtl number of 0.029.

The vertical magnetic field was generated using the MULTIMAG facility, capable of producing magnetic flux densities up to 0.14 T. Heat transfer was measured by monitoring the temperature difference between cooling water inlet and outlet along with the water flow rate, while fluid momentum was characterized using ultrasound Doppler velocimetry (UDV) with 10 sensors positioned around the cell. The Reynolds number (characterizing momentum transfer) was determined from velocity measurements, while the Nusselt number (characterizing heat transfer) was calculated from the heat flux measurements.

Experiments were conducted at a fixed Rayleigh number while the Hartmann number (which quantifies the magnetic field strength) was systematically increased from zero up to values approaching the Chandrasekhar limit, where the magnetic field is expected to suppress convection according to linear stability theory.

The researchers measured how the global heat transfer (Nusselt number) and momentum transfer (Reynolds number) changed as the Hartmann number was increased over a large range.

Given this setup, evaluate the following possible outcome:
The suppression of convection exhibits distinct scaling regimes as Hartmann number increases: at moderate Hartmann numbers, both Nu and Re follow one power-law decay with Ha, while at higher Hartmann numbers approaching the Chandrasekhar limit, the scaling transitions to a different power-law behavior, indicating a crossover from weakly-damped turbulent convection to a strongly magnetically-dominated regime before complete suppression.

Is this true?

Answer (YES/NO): NO